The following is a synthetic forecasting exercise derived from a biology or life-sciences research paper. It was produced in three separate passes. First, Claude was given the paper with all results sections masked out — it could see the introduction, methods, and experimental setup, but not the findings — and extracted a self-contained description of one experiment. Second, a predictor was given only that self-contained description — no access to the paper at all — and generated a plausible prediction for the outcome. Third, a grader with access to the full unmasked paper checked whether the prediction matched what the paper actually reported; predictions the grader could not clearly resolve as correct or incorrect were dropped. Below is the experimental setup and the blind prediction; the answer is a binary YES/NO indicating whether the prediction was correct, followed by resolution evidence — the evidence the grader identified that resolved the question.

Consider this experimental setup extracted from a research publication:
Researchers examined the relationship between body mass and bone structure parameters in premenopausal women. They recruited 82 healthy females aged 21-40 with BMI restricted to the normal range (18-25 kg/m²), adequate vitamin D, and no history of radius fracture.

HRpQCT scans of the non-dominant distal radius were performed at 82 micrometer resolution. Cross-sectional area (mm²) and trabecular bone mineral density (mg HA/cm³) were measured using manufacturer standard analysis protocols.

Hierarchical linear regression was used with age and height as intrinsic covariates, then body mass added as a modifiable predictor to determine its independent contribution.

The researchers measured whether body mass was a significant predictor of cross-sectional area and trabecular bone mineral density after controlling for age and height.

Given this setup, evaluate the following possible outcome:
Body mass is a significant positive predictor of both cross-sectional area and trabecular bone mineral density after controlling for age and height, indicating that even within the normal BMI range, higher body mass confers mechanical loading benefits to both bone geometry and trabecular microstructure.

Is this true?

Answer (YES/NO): NO